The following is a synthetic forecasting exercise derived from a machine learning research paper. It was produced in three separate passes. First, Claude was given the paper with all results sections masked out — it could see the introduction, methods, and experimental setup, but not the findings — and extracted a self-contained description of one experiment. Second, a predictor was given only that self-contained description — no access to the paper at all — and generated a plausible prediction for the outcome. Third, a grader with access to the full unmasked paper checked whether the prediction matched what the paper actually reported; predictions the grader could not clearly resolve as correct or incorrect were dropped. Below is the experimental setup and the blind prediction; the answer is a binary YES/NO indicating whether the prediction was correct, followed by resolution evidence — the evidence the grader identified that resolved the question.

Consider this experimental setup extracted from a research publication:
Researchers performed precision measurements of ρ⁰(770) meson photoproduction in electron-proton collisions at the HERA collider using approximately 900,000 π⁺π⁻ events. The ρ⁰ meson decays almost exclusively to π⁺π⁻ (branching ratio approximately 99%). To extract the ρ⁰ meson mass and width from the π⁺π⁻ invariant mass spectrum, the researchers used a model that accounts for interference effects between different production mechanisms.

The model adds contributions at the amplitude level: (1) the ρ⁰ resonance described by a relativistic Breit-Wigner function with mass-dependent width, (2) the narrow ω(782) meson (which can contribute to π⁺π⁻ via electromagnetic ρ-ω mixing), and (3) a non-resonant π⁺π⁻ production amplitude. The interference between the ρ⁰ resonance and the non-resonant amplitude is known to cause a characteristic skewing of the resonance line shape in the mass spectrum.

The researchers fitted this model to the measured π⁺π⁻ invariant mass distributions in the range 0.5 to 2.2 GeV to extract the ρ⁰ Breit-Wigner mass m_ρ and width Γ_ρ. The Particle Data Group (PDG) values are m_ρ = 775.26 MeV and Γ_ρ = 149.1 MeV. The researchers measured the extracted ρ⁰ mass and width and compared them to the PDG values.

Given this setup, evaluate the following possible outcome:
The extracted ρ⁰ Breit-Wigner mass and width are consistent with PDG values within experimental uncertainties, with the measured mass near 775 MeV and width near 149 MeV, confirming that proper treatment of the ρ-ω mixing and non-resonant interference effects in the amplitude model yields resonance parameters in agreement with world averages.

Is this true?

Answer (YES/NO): NO